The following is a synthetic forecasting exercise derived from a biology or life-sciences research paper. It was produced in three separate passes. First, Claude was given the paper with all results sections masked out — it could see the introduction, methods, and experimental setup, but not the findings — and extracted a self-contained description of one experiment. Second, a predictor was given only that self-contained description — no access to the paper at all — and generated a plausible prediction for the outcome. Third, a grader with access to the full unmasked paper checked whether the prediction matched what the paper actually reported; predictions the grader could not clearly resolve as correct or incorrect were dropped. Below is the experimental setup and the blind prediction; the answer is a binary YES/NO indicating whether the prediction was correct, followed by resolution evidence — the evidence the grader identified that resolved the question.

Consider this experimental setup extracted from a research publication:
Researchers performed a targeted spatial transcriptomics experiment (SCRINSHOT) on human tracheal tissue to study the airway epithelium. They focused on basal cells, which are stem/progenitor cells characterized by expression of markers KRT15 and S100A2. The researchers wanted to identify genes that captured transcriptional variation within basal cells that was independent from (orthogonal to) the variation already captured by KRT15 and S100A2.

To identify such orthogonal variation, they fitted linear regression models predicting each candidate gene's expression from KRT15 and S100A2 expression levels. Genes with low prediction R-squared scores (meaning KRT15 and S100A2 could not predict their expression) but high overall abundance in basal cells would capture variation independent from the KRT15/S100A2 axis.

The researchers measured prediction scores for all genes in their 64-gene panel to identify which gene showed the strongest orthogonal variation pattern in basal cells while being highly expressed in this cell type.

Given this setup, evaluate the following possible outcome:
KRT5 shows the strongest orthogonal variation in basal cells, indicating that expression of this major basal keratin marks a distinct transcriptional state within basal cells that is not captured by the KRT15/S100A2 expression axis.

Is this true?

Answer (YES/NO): NO